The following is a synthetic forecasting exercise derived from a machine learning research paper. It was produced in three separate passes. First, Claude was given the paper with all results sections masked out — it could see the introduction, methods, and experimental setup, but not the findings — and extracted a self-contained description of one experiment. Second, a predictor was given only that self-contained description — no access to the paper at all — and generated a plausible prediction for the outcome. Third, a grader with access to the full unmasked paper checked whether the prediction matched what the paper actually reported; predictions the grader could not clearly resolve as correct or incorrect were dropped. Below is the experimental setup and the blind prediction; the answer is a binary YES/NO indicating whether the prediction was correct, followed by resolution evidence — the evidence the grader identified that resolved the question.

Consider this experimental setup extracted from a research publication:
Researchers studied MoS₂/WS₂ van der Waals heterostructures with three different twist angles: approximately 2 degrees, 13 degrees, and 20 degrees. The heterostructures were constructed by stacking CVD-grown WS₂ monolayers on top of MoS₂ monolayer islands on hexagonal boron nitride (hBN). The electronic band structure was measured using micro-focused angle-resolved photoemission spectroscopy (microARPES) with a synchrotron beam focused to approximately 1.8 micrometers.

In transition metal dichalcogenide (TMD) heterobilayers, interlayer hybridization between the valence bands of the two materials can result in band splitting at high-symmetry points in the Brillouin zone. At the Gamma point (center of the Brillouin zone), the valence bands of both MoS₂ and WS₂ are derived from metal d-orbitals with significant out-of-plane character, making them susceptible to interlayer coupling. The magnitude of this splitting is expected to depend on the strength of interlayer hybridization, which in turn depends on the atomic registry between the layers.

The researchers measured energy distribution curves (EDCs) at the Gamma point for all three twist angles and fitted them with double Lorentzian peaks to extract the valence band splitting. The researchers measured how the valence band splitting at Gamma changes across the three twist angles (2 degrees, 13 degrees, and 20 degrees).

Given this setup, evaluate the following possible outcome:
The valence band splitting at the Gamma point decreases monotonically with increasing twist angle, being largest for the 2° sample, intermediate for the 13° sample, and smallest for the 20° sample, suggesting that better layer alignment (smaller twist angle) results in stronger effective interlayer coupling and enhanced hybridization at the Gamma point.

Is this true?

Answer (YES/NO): NO